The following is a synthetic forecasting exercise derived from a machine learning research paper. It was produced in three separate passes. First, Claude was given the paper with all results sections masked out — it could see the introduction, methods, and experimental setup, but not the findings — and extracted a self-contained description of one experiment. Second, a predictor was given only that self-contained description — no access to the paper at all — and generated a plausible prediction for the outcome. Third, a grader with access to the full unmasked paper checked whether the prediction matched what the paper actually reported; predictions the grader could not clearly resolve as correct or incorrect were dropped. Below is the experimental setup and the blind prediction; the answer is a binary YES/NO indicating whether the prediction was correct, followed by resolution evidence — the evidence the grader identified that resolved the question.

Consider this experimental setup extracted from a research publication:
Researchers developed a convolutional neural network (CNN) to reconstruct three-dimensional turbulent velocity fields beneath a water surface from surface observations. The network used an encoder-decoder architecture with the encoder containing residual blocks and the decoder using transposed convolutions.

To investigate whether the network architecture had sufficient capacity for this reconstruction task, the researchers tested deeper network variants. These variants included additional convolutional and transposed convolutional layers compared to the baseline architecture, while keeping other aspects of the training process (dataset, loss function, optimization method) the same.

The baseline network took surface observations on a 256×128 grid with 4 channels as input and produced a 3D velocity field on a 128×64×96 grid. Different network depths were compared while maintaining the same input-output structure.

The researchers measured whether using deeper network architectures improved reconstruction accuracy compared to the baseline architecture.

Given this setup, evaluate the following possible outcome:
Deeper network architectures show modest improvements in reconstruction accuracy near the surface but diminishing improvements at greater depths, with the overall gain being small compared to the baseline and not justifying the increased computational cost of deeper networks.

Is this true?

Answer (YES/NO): NO